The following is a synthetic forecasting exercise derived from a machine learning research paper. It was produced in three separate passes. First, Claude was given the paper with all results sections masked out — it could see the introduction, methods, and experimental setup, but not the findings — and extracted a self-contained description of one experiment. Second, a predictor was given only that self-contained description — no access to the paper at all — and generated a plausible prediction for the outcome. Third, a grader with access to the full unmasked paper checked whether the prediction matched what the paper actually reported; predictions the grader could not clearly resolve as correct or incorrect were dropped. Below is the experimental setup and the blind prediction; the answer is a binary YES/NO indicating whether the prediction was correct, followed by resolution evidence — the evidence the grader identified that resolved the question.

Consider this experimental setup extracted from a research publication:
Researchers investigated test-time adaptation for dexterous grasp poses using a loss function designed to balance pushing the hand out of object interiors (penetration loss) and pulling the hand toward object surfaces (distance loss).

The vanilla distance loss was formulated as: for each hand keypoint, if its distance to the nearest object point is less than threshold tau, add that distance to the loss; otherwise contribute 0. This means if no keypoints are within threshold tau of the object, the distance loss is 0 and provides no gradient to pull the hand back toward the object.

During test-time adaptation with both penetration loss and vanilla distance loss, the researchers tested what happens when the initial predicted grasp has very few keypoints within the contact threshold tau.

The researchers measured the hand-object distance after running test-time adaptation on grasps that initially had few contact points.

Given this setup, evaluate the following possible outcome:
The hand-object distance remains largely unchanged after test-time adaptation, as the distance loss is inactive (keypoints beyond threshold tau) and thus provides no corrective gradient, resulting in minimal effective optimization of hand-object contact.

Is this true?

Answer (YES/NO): NO